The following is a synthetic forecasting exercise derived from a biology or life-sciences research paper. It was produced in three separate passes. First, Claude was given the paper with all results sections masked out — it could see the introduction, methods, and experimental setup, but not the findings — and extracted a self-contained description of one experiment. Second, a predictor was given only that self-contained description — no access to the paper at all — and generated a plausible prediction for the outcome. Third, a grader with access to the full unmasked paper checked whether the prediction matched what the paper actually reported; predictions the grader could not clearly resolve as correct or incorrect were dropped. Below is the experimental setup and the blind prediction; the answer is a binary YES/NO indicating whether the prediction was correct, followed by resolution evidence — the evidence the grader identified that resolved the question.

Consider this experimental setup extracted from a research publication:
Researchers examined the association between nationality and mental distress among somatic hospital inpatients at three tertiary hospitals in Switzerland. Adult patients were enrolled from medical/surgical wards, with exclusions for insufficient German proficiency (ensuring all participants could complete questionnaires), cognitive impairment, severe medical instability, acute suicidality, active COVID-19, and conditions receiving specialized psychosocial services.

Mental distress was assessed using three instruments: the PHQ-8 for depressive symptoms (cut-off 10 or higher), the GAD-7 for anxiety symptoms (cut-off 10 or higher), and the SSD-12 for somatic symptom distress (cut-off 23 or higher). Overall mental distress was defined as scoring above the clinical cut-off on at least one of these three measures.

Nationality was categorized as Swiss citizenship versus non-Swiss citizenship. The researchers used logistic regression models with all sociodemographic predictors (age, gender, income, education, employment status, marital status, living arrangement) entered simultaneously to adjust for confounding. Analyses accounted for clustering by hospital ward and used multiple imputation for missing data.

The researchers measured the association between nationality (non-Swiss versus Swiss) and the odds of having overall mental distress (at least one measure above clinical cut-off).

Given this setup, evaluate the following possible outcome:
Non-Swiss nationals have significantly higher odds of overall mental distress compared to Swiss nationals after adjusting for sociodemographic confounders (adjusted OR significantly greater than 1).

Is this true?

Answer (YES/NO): YES